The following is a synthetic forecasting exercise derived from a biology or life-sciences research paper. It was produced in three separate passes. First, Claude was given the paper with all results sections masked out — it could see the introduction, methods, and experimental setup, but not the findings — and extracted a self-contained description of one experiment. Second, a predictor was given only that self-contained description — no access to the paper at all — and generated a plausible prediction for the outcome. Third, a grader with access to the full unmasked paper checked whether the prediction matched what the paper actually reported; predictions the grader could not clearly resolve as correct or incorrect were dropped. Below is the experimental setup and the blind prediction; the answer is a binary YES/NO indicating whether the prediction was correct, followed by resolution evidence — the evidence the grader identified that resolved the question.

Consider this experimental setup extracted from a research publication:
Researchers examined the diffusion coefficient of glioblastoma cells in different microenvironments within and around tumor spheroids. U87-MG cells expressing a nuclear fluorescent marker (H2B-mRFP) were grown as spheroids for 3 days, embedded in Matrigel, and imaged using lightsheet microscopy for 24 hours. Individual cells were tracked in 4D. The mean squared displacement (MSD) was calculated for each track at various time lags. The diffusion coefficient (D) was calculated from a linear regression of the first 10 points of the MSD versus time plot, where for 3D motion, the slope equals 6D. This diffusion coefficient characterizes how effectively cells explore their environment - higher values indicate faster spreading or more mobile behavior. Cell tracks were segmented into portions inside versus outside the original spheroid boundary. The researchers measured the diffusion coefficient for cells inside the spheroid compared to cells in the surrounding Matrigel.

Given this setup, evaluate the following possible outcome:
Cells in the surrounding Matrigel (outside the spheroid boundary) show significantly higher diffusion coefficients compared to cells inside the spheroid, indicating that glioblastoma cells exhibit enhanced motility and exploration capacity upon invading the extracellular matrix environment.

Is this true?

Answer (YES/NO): NO